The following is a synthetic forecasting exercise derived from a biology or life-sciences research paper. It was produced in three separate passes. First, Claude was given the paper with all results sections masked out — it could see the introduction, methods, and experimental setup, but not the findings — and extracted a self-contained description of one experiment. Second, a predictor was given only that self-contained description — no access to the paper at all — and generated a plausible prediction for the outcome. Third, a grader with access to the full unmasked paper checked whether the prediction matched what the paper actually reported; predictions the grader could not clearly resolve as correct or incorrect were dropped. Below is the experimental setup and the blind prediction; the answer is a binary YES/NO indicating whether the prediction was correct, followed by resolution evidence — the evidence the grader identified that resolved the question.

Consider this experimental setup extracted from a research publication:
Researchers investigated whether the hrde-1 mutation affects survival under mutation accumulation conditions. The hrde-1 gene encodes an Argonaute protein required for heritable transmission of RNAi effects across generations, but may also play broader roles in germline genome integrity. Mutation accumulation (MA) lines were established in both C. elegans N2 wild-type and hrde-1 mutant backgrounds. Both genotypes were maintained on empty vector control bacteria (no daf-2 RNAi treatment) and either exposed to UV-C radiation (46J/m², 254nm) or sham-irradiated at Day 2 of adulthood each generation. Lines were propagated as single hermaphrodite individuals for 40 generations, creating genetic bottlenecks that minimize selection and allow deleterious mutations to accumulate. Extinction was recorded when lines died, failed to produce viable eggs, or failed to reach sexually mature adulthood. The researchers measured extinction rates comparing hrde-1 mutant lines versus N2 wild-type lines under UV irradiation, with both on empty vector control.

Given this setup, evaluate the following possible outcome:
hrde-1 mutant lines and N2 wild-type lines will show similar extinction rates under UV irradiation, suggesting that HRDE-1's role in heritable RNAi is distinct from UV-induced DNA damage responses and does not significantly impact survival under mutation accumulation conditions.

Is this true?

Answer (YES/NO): NO